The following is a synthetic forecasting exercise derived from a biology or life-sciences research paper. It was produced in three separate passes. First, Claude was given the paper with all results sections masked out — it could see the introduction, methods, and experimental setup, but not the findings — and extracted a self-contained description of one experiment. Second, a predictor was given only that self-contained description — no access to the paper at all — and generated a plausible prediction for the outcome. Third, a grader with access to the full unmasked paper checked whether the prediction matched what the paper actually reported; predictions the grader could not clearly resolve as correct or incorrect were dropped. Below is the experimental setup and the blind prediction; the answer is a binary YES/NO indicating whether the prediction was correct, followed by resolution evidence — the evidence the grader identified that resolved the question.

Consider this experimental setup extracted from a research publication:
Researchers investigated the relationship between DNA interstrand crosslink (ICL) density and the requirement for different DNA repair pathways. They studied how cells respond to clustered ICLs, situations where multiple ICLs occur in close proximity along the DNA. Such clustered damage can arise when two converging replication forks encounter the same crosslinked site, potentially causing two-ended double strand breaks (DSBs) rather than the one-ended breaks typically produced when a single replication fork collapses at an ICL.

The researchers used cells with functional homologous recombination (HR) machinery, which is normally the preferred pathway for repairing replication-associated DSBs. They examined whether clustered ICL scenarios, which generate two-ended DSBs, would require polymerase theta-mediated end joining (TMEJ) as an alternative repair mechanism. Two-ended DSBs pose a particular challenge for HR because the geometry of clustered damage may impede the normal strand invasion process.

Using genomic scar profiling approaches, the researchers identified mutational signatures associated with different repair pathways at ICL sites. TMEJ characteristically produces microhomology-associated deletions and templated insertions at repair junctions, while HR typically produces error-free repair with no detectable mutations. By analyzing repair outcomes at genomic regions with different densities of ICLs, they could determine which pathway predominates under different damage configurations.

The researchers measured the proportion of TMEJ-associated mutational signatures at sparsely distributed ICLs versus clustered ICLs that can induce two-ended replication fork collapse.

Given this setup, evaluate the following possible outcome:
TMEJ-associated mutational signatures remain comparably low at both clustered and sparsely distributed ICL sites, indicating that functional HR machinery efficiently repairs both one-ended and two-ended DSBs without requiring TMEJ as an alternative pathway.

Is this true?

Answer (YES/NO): NO